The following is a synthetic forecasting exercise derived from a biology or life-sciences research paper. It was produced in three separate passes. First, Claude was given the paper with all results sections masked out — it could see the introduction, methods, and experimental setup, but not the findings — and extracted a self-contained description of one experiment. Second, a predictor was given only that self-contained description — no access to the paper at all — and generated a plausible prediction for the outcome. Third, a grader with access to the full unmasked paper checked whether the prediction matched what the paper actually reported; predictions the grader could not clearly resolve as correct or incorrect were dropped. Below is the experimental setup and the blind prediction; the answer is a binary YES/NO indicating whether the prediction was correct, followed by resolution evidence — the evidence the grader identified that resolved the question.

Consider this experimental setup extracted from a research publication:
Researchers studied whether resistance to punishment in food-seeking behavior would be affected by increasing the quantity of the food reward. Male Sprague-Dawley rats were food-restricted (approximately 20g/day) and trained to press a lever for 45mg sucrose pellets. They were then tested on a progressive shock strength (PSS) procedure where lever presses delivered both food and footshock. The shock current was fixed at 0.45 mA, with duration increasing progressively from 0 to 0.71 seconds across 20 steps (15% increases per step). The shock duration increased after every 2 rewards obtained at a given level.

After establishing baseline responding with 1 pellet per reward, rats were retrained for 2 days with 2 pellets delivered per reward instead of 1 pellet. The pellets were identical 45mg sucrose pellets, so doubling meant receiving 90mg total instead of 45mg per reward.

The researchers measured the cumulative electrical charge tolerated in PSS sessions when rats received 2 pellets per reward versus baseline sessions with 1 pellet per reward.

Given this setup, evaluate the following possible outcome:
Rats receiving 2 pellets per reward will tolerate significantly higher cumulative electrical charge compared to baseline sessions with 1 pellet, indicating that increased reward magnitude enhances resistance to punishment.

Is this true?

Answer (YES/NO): NO